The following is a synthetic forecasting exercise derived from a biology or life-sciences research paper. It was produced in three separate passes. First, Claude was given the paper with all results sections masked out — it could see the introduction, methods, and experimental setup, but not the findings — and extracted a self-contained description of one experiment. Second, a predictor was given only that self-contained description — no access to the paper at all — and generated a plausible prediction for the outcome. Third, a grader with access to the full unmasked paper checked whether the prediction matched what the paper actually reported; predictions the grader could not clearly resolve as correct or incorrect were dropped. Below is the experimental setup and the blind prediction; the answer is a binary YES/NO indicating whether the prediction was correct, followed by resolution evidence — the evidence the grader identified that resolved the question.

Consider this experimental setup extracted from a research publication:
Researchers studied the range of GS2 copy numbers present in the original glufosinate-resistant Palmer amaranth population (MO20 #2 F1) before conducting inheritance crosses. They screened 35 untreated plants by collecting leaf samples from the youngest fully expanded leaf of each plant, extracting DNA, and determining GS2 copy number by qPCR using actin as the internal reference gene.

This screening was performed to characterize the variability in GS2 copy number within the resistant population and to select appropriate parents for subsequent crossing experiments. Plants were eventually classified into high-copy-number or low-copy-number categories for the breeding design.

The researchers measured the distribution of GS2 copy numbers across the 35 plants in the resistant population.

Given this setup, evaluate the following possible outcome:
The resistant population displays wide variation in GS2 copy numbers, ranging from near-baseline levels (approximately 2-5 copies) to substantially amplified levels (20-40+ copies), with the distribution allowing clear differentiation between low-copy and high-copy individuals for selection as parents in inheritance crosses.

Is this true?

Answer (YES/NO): YES